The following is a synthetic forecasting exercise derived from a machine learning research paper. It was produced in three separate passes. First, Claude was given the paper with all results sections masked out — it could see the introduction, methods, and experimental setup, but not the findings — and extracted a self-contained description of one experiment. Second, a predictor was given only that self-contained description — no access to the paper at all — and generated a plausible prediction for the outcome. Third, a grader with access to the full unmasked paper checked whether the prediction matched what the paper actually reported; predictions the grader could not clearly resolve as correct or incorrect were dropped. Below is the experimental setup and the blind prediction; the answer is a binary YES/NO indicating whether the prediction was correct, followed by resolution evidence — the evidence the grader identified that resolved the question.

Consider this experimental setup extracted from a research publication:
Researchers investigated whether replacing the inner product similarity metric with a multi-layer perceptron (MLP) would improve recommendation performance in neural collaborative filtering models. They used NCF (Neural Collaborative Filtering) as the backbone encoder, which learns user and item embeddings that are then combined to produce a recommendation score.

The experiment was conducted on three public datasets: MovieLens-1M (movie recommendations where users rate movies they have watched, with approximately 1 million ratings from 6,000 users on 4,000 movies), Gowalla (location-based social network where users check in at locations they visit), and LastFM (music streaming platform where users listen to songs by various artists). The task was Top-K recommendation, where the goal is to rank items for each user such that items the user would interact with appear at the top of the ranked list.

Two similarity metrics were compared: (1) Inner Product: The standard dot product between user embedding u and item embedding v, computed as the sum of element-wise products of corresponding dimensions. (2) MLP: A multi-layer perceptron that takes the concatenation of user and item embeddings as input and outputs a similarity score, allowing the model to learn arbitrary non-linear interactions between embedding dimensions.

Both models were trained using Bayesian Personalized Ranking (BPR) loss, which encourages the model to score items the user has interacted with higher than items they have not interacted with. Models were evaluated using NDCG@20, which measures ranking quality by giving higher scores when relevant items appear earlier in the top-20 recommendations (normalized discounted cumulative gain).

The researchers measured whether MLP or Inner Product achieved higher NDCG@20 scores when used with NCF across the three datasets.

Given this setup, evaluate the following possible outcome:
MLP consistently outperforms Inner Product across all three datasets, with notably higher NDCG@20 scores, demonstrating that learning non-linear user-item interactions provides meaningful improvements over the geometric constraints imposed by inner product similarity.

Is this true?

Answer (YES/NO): NO